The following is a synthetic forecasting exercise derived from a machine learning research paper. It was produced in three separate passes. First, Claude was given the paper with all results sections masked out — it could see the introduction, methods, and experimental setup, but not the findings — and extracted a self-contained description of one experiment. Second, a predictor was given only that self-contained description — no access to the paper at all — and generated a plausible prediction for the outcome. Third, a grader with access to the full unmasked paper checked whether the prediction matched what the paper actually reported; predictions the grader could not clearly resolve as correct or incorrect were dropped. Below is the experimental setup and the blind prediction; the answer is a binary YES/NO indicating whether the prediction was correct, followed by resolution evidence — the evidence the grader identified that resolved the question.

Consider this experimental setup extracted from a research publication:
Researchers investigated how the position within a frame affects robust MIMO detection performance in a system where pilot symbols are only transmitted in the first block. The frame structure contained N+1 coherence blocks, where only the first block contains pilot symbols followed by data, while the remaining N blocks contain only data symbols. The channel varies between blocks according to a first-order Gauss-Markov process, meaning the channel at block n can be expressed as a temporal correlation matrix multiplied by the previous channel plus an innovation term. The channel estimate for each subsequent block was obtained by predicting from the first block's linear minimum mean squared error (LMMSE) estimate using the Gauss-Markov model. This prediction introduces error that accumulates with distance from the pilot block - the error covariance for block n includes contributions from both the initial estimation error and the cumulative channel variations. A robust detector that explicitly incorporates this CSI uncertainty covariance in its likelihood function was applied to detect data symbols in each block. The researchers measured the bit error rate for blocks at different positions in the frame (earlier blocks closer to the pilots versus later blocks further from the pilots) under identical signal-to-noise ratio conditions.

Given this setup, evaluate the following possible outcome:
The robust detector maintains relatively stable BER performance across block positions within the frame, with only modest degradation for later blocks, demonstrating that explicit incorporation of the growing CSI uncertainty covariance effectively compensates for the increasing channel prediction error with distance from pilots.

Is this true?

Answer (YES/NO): NO